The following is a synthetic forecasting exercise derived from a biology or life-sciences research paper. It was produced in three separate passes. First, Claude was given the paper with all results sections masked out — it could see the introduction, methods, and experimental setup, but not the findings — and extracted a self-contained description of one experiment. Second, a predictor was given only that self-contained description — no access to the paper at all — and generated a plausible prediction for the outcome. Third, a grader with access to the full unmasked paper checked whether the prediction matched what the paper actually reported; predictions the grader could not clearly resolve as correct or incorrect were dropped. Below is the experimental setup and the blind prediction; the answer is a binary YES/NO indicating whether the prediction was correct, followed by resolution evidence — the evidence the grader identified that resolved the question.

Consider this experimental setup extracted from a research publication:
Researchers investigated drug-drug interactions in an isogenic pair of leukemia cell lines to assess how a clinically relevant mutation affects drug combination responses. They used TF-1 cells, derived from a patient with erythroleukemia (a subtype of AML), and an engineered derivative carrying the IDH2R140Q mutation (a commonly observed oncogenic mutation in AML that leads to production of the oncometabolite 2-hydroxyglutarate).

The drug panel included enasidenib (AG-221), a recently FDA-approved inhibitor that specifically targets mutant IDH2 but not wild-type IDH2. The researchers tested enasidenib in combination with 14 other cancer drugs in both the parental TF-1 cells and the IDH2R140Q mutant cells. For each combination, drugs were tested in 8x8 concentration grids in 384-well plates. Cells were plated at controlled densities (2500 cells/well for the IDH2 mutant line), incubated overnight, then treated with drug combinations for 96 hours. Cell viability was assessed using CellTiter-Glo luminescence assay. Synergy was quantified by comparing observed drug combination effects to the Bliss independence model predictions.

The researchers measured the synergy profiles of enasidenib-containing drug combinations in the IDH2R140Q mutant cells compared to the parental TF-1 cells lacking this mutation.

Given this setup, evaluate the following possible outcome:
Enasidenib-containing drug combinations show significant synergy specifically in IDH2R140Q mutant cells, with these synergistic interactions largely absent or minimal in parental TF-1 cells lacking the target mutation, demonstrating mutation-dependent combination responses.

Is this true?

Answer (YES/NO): NO